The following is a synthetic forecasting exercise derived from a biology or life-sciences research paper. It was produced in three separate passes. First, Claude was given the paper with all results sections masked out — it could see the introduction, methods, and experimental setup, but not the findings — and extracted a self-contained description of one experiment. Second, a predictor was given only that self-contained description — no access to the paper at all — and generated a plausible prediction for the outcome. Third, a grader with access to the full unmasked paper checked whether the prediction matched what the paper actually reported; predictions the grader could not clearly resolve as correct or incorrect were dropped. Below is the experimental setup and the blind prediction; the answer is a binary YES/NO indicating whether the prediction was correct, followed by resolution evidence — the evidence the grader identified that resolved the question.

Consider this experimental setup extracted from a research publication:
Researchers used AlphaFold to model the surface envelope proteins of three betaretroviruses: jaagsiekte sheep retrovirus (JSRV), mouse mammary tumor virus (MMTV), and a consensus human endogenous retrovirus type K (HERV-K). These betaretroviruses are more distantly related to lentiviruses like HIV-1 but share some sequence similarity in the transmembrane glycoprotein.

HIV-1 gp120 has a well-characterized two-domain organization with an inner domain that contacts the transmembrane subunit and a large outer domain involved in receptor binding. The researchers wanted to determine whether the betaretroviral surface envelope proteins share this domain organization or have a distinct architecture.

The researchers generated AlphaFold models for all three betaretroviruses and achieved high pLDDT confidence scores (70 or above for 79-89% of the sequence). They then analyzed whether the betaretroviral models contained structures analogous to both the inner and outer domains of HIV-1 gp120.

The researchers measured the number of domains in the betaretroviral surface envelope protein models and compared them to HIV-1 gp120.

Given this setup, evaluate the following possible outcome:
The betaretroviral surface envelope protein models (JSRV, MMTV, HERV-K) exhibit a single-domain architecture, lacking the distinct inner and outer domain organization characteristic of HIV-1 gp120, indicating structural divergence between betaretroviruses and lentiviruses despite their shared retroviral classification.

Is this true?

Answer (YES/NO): YES